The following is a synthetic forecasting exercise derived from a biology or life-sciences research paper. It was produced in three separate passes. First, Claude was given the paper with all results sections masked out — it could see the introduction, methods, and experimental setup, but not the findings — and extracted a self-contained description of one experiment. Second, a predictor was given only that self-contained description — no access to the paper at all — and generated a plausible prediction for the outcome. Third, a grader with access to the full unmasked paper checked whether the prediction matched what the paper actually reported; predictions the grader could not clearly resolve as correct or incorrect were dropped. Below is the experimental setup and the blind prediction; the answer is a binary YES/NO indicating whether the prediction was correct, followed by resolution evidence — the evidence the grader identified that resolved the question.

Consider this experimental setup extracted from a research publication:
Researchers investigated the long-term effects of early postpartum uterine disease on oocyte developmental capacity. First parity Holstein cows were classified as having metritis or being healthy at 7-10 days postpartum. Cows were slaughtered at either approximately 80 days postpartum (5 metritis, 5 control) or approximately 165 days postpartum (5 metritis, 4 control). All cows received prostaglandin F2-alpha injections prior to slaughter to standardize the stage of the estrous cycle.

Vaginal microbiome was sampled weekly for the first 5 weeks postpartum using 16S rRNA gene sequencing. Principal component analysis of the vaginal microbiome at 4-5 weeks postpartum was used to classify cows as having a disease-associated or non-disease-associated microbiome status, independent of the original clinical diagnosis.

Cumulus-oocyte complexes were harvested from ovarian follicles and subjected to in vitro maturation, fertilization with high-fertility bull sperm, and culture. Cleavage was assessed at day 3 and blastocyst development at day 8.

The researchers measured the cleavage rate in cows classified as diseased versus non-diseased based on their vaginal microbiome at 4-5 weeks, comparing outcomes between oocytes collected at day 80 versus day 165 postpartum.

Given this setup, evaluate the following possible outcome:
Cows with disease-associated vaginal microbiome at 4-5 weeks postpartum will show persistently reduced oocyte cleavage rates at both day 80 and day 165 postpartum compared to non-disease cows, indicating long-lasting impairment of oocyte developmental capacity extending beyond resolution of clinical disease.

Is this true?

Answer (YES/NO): NO